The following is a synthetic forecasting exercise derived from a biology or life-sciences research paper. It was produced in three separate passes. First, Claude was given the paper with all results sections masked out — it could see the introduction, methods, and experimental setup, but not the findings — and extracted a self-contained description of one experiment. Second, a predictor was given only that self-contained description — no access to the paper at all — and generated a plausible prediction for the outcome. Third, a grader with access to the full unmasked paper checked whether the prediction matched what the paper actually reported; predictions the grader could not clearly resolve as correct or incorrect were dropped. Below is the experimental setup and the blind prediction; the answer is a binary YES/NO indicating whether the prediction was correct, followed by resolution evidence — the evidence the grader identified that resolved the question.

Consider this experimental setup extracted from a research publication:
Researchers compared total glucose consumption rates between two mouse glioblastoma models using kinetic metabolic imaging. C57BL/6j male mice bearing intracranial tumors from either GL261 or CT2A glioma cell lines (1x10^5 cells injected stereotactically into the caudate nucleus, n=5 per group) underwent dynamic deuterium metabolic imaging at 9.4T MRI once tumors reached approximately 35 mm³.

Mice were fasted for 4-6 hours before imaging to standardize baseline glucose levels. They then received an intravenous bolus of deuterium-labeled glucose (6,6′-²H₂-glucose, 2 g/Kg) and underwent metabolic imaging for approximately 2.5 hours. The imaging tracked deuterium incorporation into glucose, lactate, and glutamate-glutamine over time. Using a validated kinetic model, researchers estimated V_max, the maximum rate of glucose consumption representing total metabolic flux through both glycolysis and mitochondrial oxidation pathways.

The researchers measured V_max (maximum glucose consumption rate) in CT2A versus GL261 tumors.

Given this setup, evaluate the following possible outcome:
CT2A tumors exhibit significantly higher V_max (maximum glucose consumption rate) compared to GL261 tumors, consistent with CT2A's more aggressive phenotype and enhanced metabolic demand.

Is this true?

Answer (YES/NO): NO